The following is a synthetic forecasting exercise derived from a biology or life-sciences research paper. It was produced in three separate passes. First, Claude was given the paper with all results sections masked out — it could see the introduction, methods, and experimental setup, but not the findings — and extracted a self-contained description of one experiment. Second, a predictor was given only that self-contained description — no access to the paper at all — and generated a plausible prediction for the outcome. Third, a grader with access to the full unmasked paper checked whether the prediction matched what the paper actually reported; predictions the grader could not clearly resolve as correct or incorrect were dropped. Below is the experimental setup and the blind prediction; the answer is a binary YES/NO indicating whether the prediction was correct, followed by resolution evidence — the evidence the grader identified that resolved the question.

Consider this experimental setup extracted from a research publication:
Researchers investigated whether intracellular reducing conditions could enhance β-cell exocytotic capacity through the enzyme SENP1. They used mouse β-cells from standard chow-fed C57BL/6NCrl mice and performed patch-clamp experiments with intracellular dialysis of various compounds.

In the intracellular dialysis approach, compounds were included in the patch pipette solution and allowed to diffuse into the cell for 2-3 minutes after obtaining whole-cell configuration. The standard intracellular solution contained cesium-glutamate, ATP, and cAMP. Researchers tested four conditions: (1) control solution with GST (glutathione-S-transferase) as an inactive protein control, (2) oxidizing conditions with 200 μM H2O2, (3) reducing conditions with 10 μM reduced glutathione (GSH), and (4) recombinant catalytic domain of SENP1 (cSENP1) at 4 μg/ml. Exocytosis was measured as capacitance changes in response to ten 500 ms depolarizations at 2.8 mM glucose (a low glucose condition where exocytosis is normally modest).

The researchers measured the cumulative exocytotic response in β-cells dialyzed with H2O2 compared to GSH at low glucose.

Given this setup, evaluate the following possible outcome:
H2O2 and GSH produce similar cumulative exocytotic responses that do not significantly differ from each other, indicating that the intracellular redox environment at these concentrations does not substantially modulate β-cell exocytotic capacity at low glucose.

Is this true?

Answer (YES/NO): NO